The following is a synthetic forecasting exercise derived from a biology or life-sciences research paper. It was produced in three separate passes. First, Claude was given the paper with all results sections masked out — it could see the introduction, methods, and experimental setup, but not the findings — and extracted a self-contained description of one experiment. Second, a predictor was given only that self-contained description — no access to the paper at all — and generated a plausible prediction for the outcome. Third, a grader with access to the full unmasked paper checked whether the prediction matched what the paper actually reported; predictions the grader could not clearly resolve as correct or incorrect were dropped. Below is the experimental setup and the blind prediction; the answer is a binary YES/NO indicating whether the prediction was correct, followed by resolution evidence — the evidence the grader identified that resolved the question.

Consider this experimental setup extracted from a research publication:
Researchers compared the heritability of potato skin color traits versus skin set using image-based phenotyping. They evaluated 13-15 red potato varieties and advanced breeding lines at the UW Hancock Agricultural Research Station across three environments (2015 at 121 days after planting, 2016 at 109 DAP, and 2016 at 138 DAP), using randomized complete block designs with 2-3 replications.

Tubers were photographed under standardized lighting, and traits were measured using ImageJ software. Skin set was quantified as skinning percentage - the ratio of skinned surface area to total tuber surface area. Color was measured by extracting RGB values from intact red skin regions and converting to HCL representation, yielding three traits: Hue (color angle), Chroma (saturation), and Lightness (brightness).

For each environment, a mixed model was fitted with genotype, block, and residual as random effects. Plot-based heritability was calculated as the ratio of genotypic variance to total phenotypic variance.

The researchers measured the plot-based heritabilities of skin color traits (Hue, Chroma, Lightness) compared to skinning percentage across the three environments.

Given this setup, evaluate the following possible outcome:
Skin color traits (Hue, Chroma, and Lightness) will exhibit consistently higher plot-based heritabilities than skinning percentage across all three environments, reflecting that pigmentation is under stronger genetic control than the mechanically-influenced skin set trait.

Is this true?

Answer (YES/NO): NO